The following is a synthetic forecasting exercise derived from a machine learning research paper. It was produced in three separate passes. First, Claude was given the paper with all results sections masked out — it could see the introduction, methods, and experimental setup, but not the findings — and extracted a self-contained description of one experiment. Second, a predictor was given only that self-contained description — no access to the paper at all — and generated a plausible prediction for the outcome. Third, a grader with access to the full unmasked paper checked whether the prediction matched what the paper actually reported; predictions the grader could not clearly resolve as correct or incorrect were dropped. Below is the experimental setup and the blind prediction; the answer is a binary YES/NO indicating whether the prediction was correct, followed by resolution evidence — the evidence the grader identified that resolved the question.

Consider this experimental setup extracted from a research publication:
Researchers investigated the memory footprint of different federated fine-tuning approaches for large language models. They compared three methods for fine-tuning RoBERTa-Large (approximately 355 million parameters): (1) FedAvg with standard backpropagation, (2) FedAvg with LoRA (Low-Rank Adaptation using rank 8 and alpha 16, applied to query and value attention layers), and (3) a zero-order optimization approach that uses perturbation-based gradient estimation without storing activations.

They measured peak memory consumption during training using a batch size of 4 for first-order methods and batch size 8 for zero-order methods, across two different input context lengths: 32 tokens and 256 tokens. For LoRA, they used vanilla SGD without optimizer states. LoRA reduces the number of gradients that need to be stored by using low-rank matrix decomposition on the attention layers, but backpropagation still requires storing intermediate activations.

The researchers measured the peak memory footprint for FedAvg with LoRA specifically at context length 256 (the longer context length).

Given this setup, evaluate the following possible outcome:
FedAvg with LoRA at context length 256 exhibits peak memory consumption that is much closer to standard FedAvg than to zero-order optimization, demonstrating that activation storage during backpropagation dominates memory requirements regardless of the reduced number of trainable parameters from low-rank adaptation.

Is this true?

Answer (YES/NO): YES